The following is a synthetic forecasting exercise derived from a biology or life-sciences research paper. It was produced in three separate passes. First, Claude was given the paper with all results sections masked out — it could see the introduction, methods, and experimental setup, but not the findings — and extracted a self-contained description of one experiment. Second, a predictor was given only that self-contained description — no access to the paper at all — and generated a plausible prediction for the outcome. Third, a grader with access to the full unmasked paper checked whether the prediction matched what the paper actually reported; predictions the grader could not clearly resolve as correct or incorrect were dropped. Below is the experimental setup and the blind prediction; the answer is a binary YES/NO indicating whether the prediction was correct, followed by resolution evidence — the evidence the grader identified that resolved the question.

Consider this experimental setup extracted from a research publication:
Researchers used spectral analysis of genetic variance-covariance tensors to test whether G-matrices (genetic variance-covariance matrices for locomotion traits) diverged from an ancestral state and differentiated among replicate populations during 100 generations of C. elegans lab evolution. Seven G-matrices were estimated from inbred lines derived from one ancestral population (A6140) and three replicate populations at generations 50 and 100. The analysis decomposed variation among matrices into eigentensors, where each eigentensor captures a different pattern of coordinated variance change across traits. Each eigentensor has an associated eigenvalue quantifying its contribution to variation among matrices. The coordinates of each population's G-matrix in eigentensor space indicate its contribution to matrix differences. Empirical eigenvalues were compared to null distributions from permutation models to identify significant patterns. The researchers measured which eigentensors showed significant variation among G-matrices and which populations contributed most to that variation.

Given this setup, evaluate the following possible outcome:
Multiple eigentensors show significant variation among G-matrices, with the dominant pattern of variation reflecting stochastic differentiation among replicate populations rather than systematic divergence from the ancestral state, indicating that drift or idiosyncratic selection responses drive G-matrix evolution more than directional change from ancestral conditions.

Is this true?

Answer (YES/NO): NO